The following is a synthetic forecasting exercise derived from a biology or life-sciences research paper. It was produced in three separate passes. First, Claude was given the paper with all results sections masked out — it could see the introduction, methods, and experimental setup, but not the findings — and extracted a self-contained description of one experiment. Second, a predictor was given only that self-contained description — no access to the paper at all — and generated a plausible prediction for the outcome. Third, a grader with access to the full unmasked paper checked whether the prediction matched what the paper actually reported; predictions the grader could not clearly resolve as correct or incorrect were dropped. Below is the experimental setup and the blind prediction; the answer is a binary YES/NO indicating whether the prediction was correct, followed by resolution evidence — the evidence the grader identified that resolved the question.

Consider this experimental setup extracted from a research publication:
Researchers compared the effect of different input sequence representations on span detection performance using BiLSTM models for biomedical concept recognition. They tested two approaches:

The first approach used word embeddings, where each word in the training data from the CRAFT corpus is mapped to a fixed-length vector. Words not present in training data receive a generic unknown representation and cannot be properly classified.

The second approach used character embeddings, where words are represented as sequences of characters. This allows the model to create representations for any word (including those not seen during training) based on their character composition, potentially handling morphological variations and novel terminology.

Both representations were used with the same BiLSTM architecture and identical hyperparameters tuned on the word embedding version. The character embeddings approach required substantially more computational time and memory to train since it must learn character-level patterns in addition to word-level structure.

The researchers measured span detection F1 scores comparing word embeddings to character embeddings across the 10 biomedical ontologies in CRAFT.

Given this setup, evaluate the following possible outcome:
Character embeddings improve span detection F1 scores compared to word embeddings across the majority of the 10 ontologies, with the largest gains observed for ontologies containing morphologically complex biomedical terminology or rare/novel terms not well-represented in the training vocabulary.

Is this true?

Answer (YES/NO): NO